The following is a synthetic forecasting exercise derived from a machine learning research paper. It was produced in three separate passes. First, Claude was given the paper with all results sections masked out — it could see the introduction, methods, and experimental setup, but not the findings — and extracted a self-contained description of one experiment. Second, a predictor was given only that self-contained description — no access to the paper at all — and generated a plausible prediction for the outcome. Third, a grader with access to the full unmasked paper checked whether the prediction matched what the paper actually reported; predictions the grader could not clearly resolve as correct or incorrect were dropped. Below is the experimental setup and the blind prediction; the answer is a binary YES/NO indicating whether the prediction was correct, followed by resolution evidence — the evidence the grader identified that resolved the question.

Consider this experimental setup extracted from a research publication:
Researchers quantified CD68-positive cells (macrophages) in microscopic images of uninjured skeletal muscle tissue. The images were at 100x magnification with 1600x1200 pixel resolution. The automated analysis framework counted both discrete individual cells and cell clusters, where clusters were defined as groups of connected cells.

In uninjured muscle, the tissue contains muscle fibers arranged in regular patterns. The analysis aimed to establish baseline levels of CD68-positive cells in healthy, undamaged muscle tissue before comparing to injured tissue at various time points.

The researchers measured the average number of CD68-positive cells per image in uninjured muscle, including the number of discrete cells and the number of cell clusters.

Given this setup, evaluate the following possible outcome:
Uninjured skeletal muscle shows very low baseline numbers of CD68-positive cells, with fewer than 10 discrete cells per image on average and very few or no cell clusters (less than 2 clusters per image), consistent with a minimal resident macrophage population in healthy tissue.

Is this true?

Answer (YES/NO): NO